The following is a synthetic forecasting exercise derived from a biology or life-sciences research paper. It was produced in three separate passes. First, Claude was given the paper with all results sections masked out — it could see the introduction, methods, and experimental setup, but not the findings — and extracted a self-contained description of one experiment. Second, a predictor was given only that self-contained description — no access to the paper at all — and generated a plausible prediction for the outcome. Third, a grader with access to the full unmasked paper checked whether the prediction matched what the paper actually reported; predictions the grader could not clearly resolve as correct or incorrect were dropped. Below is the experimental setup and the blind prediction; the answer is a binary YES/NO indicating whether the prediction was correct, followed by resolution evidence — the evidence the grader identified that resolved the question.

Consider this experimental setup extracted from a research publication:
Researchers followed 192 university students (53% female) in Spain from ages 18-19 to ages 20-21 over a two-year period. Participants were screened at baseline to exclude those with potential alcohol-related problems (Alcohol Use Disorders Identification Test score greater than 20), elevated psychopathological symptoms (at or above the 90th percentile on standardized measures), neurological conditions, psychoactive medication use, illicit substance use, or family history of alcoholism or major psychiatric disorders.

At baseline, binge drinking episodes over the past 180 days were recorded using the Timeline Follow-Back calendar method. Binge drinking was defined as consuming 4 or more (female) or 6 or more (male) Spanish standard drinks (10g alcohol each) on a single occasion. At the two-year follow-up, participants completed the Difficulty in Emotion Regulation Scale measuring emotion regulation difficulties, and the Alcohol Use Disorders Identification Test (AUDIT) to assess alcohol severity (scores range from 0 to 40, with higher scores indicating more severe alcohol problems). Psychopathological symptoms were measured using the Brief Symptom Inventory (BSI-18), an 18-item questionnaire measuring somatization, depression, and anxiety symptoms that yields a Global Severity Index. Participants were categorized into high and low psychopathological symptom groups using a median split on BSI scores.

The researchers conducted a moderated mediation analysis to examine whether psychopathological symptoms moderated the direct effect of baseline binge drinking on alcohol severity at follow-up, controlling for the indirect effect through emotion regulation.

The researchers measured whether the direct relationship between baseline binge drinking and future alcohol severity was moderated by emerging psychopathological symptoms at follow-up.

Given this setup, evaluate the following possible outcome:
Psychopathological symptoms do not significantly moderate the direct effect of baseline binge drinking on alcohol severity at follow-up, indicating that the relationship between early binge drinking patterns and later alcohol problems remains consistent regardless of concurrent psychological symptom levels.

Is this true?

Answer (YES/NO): NO